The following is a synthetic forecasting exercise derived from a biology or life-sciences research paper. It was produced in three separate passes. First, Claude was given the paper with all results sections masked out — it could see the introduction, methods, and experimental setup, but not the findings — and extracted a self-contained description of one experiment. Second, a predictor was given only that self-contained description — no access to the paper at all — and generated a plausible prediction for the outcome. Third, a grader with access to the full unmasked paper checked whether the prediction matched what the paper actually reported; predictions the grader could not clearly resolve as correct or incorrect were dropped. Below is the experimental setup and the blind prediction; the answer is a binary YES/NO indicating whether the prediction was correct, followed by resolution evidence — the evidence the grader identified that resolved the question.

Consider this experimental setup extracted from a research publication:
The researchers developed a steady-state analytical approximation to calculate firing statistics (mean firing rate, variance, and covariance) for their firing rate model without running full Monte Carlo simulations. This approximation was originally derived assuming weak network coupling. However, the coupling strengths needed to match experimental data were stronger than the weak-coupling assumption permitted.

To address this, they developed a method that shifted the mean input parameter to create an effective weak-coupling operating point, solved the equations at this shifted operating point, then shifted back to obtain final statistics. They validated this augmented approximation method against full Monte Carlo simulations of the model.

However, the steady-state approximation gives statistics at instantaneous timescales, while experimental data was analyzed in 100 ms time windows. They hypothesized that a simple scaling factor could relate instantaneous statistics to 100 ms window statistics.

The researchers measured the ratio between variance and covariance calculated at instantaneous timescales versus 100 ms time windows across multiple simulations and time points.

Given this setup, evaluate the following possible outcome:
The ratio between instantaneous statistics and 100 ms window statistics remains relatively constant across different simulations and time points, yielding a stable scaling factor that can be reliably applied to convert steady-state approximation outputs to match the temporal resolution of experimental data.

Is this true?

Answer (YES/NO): NO